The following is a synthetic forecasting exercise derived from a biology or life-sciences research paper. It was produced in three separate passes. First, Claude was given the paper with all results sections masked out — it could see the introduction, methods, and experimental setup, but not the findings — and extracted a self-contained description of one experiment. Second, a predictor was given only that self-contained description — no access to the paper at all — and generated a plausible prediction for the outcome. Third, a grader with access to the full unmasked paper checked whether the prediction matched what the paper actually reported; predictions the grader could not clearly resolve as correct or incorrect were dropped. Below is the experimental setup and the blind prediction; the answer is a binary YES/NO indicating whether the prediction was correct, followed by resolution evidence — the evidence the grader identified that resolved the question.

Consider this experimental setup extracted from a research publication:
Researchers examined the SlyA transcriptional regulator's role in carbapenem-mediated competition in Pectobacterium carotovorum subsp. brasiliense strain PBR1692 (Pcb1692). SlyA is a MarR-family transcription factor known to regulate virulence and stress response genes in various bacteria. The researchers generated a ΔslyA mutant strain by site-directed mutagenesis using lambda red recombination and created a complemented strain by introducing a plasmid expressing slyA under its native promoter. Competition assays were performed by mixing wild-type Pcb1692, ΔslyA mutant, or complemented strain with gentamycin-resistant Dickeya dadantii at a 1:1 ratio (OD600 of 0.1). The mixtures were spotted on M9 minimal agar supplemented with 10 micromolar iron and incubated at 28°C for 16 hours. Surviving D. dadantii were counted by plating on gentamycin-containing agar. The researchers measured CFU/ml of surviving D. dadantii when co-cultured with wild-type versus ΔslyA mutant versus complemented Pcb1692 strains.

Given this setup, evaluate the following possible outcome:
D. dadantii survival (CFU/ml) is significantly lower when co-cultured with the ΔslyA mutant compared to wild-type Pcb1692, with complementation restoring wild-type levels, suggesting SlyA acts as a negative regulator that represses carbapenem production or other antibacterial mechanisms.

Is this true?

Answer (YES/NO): NO